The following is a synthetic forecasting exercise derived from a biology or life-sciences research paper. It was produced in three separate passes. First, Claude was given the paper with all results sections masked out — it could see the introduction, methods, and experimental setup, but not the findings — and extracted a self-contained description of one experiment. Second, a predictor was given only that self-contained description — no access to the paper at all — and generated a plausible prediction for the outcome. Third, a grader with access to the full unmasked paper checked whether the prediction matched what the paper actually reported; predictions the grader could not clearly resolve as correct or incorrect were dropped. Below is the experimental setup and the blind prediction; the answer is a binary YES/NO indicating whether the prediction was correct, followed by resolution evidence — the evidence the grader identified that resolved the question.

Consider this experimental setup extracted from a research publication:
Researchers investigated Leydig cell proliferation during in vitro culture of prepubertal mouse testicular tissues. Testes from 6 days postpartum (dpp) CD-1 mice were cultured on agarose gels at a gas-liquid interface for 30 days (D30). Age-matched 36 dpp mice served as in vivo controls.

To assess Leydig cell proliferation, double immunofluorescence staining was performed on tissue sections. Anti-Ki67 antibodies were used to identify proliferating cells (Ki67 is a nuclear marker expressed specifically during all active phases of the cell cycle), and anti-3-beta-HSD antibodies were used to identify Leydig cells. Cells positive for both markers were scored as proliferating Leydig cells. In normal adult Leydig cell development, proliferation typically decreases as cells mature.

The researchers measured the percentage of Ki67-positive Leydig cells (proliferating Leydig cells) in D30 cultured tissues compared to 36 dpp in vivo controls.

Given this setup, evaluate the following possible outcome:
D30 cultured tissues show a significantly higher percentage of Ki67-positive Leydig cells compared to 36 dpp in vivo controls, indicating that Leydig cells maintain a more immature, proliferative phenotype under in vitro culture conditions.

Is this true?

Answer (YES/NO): NO